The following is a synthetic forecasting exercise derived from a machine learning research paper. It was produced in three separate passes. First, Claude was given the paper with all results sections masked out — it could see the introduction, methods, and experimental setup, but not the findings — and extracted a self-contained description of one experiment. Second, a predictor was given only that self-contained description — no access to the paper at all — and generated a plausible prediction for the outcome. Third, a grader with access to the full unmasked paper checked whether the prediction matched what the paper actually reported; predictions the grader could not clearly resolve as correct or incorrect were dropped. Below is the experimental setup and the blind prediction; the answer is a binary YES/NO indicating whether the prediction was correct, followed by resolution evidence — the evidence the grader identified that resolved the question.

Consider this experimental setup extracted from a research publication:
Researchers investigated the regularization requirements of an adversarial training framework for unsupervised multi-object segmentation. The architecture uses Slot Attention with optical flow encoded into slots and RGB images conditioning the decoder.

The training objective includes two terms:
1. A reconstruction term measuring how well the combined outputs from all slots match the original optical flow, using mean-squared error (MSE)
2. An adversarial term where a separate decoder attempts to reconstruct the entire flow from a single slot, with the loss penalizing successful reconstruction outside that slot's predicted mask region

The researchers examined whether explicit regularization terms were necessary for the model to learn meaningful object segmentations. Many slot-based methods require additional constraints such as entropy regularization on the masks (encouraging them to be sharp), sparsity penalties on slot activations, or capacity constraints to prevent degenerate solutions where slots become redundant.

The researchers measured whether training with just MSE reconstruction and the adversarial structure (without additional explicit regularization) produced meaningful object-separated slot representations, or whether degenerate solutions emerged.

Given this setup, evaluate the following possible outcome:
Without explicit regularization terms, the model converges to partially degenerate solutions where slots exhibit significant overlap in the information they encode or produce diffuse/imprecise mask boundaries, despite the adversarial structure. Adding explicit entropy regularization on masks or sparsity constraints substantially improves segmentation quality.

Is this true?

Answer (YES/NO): NO